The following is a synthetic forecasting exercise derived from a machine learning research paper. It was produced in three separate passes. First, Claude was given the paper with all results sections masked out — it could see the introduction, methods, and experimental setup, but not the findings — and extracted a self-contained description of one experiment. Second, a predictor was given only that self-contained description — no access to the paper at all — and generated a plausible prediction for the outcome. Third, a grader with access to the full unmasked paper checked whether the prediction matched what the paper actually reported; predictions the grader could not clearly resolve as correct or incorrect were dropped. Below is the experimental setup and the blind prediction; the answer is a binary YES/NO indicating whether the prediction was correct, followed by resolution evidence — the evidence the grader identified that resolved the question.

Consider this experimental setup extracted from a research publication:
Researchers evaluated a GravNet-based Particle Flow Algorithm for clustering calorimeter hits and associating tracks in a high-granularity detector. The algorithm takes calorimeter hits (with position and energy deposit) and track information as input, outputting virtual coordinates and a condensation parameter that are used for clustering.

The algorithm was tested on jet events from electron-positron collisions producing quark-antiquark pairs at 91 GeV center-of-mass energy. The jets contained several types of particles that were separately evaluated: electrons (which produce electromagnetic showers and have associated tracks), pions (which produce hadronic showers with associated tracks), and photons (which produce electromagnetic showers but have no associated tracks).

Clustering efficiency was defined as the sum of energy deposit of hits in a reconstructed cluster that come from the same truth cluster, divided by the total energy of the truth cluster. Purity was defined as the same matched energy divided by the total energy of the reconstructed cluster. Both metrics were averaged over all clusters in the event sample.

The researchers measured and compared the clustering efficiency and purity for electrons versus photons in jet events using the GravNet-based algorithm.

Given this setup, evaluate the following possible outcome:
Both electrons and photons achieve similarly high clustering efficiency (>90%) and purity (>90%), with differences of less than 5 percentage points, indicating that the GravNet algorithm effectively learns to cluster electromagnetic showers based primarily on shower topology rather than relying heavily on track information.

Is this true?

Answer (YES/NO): NO